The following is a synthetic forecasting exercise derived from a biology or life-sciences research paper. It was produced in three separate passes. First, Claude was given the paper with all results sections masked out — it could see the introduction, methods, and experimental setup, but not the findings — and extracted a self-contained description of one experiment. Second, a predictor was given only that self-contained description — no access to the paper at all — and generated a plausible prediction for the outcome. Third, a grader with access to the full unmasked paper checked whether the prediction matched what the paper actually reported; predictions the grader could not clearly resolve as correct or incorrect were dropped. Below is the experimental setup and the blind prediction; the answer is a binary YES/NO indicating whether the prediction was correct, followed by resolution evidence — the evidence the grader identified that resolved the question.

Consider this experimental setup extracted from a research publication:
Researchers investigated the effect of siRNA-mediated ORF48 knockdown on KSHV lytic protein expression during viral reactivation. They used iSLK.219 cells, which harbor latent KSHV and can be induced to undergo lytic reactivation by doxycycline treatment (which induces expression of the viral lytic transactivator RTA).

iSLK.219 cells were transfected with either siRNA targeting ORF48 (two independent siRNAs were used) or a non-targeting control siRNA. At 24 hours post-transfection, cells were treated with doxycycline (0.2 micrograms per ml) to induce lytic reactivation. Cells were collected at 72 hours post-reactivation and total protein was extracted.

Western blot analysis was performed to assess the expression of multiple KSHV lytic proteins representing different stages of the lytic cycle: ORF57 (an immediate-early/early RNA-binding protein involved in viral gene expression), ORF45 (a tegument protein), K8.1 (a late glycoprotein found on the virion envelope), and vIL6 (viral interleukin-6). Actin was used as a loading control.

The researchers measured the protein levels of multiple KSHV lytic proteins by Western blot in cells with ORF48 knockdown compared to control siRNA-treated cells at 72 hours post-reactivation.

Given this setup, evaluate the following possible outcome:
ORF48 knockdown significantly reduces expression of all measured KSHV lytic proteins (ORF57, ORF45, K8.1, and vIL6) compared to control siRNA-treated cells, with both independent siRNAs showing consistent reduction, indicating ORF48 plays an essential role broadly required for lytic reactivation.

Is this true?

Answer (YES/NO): NO